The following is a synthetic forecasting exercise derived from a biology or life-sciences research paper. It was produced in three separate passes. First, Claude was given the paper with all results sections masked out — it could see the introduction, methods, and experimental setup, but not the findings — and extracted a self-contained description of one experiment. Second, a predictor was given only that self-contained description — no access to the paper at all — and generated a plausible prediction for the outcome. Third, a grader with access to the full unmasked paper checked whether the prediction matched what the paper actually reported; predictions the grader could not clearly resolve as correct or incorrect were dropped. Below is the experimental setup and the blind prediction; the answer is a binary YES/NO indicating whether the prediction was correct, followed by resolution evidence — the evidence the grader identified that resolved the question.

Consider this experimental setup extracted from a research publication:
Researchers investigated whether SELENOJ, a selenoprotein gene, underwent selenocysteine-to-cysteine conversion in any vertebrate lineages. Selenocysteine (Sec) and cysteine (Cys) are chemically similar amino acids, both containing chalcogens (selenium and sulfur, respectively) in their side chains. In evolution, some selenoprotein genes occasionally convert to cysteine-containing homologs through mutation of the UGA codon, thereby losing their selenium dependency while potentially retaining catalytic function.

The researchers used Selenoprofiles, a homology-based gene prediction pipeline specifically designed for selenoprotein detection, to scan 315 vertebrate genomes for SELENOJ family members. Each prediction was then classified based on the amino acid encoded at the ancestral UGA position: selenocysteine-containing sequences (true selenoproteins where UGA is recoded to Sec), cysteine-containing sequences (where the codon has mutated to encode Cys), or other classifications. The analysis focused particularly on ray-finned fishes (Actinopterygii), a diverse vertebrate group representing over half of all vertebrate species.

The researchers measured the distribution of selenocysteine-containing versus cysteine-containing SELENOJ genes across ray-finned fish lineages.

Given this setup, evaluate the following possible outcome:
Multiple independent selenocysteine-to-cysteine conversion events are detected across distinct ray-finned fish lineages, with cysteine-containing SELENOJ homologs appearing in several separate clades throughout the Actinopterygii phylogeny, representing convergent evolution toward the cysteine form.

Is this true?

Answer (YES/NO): NO